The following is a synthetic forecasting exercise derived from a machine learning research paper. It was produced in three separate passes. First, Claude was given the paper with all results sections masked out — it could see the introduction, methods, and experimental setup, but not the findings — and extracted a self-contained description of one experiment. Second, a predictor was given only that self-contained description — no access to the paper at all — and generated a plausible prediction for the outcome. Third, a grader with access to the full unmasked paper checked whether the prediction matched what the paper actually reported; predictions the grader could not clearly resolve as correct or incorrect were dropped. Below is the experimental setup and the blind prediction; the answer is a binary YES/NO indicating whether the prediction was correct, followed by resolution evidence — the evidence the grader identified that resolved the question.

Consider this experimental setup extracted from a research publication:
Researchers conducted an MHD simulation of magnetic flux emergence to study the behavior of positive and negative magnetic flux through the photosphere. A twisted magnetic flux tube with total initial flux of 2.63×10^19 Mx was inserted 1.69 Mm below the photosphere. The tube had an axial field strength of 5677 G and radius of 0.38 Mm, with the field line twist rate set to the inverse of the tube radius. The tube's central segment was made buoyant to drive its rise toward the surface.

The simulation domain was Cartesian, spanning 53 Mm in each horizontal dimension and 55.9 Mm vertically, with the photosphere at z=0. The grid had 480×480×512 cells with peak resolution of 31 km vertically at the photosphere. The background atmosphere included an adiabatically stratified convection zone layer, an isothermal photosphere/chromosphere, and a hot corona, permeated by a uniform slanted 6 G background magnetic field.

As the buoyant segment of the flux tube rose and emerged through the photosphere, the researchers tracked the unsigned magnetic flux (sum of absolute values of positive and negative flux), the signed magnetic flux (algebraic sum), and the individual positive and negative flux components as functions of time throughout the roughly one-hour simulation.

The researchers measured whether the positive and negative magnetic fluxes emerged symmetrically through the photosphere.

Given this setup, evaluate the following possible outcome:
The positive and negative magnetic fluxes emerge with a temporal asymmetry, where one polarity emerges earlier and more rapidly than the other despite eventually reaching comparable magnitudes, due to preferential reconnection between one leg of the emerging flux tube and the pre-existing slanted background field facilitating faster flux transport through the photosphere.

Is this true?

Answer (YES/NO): NO